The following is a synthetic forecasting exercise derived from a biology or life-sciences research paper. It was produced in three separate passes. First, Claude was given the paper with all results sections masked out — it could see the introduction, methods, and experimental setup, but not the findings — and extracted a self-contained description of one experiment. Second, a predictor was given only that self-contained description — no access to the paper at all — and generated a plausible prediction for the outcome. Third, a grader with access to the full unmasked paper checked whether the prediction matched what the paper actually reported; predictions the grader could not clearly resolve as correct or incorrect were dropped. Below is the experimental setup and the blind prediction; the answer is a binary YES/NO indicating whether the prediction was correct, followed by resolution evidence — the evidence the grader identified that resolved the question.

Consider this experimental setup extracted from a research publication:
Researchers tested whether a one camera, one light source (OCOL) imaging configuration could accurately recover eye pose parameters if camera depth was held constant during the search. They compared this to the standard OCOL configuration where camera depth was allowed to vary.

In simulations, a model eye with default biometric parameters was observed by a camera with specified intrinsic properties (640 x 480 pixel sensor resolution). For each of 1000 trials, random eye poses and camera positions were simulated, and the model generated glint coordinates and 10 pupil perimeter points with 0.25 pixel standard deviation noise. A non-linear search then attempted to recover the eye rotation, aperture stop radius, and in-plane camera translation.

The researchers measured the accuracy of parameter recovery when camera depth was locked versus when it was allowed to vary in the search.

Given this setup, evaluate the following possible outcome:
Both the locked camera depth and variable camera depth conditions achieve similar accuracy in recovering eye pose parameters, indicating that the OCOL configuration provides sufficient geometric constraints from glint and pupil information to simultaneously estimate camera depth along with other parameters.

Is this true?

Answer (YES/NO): NO